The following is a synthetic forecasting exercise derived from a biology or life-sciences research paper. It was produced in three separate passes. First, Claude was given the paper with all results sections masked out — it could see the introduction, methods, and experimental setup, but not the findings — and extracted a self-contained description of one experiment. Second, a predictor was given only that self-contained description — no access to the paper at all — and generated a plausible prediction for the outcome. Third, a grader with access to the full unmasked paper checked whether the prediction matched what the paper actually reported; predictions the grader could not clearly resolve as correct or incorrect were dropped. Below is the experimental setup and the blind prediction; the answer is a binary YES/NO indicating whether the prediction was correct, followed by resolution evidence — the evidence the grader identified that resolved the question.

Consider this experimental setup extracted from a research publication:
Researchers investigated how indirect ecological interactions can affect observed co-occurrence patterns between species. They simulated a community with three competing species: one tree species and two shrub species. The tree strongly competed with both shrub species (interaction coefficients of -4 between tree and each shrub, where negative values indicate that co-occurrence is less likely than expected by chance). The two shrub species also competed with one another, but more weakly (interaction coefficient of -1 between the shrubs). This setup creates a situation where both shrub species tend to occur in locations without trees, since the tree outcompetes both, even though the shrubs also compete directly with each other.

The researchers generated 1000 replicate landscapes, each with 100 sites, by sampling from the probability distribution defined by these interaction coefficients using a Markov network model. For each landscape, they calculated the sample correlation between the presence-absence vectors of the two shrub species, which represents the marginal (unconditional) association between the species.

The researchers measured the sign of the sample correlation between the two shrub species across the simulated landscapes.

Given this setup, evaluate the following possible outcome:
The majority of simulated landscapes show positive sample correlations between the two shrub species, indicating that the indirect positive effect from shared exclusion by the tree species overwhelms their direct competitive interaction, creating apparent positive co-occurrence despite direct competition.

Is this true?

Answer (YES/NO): YES